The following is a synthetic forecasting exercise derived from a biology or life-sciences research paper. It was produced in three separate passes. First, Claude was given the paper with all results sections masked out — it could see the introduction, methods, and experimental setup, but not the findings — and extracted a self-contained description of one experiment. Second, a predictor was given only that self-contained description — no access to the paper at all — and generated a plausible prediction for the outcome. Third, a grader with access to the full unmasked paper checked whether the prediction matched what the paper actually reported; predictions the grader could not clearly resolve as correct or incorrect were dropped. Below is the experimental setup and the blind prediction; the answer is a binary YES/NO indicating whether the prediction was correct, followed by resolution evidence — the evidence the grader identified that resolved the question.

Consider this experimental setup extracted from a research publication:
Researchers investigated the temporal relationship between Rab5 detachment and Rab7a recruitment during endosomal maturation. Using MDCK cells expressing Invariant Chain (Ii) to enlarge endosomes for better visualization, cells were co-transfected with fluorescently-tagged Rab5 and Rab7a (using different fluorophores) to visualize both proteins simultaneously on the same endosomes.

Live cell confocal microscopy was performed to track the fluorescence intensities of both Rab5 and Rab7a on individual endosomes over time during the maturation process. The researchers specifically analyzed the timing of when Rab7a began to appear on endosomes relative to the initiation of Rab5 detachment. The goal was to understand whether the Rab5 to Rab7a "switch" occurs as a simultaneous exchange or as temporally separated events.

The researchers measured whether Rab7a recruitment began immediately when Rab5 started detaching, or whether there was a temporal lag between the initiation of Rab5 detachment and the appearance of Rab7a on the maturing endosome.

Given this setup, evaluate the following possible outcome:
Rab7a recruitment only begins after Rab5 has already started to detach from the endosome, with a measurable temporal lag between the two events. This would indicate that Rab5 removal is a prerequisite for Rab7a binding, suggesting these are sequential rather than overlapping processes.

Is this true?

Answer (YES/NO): YES